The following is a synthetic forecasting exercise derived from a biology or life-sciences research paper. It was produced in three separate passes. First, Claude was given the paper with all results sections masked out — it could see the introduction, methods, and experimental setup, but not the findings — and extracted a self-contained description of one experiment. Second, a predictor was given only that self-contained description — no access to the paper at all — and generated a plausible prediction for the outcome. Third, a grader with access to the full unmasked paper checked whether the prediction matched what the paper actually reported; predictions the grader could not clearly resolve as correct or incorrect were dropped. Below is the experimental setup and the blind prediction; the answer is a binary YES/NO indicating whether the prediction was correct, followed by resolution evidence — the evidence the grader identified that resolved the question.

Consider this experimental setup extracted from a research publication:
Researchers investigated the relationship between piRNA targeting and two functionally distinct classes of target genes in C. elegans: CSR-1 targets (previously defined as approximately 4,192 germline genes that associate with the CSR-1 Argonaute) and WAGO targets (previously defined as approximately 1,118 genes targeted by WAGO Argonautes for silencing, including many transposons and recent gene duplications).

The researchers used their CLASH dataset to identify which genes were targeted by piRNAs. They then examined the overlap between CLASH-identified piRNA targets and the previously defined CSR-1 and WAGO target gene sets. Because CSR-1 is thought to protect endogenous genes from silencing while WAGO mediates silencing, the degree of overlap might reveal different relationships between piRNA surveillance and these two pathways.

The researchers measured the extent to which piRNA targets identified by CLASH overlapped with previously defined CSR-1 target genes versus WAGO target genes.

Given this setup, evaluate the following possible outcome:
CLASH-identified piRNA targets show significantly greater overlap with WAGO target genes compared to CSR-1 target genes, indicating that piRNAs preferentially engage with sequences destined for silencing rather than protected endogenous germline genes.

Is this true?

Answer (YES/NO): NO